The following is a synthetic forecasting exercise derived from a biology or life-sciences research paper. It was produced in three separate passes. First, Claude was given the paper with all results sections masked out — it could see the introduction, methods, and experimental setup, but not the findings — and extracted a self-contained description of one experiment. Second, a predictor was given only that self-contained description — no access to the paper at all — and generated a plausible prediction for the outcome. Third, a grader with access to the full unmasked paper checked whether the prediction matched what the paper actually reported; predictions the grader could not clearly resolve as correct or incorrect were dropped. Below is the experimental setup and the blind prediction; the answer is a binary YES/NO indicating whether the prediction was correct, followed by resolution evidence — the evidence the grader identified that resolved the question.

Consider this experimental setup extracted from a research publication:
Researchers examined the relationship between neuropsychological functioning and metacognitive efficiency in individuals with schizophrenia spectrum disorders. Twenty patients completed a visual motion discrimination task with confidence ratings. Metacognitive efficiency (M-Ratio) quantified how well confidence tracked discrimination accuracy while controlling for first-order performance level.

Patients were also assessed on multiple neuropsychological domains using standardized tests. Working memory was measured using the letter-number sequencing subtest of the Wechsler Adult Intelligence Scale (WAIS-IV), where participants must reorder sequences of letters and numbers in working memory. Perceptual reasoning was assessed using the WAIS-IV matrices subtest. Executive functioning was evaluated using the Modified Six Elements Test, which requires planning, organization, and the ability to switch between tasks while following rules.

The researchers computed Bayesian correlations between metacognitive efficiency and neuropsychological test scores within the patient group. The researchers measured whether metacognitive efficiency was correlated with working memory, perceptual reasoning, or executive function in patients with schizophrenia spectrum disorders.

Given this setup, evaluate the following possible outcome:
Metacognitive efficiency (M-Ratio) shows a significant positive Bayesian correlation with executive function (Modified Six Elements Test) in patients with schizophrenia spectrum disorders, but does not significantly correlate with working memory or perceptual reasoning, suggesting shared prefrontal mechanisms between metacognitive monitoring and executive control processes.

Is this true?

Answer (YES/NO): NO